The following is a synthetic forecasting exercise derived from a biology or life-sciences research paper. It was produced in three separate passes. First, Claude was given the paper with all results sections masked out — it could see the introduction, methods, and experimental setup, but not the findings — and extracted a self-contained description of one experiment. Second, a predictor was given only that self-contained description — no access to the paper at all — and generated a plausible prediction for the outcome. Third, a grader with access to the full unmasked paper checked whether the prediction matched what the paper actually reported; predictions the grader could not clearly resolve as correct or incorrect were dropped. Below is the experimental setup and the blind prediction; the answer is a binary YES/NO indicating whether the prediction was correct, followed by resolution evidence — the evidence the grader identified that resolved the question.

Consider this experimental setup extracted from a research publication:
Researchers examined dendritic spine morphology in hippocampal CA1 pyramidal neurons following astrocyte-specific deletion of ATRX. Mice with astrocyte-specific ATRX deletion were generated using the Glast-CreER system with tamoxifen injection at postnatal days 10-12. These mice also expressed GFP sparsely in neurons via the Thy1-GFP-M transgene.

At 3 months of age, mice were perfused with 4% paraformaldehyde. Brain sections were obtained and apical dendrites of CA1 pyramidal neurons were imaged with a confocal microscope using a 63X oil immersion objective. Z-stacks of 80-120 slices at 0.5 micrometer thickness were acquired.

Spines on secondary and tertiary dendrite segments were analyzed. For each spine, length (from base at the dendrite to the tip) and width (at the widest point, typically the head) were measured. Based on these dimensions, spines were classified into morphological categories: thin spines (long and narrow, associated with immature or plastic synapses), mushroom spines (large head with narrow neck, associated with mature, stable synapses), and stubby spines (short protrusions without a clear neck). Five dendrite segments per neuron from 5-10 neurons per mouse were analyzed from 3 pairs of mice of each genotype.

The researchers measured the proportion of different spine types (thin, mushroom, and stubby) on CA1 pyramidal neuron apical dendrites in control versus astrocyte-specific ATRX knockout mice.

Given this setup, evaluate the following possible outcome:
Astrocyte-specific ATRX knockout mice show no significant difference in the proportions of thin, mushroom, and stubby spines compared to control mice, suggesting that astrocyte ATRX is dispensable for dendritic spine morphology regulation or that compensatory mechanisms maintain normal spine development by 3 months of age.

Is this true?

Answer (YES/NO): NO